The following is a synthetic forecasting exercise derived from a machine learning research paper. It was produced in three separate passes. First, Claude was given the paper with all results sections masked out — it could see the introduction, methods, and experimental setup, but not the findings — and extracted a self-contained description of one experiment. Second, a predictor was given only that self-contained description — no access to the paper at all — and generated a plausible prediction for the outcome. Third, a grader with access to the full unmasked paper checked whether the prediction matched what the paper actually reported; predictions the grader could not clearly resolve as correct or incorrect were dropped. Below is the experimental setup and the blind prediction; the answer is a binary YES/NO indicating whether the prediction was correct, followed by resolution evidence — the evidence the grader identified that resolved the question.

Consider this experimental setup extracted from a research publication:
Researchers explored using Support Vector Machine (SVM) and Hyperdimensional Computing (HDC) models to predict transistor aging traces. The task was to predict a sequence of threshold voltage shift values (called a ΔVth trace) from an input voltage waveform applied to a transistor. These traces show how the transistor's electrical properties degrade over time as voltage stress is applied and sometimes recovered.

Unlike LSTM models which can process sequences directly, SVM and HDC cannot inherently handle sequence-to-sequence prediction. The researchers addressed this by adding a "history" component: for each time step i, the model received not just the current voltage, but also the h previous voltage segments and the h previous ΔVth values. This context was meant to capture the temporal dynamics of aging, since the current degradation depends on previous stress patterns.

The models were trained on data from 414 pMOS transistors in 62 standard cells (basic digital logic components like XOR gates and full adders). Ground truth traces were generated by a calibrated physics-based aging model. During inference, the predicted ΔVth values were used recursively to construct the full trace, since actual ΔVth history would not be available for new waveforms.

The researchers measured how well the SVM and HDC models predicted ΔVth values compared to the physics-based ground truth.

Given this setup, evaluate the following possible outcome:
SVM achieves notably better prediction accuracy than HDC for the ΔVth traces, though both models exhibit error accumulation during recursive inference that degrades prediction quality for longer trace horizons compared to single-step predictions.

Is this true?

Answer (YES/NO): NO